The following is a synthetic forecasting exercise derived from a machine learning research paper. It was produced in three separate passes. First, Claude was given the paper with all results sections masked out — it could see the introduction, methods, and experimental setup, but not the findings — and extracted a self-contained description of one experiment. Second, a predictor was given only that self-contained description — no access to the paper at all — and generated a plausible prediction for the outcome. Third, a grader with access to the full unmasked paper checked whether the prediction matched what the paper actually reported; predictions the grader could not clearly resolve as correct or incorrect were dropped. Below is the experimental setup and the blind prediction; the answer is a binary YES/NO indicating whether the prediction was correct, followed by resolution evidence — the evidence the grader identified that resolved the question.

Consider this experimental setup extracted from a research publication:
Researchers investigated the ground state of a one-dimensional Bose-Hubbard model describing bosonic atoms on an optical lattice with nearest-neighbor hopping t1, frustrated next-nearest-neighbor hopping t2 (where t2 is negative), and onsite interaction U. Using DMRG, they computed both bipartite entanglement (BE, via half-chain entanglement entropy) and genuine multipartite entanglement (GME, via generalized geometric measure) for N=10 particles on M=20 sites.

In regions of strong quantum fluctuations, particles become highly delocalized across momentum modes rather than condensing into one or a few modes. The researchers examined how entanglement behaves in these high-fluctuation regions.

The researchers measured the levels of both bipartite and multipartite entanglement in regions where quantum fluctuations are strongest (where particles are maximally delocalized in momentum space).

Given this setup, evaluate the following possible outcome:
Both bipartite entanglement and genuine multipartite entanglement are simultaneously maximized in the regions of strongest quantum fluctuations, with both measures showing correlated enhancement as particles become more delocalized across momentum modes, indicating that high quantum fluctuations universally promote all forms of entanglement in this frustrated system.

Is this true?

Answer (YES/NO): NO